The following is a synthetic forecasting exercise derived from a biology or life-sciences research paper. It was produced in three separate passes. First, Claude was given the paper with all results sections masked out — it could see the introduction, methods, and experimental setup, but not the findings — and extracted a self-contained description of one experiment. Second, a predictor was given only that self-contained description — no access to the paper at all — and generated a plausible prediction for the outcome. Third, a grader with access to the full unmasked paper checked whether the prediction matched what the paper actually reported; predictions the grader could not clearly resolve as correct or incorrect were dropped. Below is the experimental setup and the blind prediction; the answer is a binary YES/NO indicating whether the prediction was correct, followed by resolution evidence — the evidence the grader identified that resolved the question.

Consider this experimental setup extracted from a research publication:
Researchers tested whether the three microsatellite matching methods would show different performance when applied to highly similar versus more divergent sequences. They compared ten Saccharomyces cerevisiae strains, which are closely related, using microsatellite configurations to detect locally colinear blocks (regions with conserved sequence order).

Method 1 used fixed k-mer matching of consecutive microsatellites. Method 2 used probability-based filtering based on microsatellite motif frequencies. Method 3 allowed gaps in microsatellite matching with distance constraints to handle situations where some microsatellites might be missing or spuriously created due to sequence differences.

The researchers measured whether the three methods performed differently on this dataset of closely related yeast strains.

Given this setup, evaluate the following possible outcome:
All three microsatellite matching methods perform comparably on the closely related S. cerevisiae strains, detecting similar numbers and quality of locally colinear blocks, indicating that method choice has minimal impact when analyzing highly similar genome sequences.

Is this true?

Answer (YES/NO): YES